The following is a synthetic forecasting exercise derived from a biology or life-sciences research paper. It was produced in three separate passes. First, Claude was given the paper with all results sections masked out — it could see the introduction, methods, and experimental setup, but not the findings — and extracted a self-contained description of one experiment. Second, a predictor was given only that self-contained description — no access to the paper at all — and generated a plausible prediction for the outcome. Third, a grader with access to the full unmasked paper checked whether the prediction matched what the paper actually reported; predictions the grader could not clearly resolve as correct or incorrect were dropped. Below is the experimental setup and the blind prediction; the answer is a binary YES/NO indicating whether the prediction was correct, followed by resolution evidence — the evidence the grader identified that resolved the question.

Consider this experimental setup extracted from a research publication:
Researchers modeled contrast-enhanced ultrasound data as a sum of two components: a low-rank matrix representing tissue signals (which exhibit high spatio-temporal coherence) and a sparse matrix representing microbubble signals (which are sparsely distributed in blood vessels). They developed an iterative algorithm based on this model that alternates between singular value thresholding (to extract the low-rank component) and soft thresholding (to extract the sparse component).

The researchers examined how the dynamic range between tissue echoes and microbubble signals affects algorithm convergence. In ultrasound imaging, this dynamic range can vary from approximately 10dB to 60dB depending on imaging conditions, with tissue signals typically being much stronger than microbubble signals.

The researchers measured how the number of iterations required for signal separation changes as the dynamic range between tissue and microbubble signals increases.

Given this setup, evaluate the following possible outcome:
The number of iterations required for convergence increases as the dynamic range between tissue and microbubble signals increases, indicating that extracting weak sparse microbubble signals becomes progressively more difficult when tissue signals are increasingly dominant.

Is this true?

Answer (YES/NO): YES